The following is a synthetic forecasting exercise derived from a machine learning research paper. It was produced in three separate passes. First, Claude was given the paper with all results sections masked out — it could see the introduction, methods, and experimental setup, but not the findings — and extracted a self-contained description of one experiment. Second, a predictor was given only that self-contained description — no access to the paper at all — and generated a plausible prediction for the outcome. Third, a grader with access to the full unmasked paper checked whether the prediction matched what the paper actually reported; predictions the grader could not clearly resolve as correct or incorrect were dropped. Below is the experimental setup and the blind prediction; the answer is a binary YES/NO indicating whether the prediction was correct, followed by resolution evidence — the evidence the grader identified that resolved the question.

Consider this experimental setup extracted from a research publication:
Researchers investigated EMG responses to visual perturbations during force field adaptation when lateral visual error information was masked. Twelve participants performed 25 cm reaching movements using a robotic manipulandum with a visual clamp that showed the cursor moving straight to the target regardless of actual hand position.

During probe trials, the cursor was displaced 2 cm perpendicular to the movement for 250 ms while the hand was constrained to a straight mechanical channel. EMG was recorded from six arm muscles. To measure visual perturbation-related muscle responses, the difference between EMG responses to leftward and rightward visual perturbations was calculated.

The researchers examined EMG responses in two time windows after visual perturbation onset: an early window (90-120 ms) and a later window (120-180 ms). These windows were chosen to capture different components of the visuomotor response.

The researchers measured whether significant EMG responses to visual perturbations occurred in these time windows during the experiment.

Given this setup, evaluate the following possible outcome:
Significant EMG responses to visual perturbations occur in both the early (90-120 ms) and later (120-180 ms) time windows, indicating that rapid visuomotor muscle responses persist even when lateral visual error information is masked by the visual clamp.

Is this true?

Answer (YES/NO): YES